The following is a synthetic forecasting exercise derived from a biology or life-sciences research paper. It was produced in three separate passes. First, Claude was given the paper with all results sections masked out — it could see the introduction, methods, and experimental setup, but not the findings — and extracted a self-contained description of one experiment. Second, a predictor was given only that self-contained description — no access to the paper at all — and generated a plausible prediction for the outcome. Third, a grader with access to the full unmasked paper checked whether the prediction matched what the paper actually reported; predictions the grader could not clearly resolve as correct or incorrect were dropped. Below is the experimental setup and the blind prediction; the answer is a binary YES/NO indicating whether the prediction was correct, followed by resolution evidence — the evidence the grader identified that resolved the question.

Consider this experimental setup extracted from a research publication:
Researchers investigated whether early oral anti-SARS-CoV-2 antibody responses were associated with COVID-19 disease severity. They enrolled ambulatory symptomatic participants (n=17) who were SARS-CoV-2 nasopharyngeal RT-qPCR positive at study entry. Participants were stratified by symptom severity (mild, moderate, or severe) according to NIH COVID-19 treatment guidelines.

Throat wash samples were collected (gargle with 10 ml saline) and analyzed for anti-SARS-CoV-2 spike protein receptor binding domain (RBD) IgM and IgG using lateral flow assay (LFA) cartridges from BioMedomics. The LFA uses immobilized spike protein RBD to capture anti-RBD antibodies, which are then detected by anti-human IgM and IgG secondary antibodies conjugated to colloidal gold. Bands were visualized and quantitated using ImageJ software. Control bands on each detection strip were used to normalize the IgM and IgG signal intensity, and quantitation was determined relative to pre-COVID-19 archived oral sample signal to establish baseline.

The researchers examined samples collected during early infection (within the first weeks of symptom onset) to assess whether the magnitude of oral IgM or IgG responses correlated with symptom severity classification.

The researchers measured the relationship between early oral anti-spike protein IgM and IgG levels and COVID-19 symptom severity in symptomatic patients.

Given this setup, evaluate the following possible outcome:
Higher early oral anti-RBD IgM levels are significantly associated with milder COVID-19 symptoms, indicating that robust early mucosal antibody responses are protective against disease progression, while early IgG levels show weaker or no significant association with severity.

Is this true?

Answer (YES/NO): YES